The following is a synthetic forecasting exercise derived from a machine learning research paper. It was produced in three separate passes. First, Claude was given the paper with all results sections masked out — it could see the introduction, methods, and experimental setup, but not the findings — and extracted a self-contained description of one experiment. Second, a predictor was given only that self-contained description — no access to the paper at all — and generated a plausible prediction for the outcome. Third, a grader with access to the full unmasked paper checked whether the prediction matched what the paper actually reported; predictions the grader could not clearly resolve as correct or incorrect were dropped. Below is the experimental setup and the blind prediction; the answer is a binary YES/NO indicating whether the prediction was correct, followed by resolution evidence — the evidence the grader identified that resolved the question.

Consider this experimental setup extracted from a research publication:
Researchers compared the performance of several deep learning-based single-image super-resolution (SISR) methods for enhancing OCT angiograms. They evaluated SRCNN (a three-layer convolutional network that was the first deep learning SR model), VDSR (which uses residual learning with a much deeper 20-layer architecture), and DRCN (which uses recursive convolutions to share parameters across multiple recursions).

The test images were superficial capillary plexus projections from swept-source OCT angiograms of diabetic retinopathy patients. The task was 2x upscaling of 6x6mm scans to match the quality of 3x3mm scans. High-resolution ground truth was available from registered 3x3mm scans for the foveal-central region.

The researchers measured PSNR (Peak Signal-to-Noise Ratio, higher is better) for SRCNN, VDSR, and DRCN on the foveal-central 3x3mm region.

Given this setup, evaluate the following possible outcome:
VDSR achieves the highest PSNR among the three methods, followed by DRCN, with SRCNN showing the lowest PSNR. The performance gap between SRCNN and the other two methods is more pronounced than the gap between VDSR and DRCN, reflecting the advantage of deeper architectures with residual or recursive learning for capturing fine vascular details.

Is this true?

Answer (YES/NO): NO